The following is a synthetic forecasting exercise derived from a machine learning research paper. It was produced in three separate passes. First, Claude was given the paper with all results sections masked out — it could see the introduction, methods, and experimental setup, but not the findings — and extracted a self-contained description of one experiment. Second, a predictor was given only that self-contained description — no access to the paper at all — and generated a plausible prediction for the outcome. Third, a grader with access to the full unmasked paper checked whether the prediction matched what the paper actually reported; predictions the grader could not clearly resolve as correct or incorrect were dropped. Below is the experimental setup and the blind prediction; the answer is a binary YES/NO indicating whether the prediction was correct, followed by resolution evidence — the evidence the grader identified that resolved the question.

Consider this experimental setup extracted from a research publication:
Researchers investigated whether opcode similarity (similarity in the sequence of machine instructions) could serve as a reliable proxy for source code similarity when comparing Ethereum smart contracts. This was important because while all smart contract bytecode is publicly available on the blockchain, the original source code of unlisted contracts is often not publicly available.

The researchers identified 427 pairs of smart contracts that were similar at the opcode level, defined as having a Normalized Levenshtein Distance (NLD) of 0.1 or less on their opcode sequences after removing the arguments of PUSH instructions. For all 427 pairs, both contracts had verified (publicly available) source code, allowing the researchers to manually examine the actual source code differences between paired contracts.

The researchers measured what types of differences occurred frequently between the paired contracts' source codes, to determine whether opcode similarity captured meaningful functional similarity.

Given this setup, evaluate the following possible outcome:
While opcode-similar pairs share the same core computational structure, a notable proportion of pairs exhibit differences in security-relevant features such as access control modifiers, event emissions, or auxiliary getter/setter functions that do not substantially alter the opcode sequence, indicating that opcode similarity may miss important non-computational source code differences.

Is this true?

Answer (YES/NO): NO